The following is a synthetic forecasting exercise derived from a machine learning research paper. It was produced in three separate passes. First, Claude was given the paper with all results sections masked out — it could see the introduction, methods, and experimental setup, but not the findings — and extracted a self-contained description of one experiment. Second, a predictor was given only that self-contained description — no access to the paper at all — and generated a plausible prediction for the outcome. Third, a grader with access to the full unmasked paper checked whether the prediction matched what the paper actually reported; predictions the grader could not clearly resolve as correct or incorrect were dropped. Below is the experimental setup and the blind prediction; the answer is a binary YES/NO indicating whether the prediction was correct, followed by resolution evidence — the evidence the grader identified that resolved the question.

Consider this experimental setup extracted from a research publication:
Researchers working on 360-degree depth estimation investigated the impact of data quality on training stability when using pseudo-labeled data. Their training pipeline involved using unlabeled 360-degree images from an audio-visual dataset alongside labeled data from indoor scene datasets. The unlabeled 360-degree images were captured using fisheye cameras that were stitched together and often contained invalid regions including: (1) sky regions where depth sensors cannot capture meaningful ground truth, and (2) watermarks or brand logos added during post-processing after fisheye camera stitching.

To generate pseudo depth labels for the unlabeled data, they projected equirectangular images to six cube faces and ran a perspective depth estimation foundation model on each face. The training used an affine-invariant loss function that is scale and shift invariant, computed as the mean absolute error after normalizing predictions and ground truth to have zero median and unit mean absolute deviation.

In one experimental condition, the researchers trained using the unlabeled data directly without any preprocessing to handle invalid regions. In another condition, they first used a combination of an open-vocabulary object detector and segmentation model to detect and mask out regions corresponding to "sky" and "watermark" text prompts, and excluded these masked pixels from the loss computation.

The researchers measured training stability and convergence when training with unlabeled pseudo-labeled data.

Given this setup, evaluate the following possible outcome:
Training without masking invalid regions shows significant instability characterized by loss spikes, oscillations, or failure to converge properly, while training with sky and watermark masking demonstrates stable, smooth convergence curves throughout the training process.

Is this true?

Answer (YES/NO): YES